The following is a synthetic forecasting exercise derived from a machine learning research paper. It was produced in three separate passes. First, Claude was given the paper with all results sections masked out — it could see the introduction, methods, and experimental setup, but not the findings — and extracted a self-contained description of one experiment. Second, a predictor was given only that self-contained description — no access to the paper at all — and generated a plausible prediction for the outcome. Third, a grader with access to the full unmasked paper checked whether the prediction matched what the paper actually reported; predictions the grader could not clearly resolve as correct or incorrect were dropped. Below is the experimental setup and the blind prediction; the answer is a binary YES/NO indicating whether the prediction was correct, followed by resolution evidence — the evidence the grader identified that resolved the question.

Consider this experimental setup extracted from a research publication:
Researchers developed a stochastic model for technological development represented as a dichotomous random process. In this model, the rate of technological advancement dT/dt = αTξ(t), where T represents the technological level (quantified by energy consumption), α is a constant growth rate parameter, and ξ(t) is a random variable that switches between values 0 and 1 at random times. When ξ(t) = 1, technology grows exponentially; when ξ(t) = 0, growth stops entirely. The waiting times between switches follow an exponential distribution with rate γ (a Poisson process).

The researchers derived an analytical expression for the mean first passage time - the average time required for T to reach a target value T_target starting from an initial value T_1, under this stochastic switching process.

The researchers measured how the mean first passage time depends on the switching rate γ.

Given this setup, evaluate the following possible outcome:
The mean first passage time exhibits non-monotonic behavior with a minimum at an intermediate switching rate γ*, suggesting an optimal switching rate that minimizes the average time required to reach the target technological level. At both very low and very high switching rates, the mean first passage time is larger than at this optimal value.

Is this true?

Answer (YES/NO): NO